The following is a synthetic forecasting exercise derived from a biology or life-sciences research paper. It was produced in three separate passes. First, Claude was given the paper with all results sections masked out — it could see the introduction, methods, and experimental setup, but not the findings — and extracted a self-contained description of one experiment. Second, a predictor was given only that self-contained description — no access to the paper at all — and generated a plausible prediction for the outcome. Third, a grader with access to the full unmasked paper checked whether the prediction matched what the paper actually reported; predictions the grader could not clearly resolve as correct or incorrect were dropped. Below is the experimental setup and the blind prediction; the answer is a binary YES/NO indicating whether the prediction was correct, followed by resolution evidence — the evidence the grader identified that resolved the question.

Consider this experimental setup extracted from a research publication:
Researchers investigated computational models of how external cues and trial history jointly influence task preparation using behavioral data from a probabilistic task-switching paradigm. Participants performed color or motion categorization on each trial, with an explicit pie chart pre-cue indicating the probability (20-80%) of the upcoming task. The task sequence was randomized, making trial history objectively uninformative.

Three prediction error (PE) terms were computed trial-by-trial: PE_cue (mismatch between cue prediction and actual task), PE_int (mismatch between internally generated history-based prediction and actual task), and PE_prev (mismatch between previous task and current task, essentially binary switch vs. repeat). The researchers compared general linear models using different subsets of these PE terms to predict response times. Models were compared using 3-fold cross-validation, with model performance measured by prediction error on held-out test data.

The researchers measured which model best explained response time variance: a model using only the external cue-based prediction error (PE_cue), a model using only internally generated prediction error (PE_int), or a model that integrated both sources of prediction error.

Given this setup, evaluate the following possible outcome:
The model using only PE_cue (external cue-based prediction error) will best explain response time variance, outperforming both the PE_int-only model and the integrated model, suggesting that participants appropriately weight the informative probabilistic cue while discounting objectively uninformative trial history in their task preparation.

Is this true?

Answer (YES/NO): NO